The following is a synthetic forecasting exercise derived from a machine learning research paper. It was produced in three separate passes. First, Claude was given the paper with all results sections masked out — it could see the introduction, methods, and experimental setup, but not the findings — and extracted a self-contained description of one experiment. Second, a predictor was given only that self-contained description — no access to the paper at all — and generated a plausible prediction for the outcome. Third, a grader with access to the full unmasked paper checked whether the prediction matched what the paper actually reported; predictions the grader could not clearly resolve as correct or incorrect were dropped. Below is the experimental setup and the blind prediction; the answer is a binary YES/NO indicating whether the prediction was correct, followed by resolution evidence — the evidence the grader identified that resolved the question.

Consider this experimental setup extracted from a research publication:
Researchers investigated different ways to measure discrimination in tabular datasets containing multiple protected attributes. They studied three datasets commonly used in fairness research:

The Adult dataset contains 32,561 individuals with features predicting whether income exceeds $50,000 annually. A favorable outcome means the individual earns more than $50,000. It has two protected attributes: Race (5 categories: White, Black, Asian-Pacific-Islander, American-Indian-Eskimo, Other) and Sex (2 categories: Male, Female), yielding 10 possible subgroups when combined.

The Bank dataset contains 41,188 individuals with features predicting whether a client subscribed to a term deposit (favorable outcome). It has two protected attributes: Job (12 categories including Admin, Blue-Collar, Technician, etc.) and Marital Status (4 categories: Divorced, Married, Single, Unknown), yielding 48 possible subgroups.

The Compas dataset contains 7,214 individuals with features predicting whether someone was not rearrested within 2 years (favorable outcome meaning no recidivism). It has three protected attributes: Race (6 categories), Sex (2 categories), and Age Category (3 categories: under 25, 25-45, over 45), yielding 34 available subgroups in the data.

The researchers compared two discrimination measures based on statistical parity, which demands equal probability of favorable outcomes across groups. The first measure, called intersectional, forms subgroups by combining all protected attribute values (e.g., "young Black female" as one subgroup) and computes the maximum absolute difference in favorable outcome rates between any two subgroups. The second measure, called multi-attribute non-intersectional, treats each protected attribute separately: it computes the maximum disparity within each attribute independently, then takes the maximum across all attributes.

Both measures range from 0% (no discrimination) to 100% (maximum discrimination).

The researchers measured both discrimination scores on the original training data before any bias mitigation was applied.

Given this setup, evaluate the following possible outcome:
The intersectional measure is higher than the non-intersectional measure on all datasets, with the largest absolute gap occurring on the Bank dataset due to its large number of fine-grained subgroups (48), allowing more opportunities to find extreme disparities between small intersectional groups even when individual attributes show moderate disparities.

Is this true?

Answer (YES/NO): NO